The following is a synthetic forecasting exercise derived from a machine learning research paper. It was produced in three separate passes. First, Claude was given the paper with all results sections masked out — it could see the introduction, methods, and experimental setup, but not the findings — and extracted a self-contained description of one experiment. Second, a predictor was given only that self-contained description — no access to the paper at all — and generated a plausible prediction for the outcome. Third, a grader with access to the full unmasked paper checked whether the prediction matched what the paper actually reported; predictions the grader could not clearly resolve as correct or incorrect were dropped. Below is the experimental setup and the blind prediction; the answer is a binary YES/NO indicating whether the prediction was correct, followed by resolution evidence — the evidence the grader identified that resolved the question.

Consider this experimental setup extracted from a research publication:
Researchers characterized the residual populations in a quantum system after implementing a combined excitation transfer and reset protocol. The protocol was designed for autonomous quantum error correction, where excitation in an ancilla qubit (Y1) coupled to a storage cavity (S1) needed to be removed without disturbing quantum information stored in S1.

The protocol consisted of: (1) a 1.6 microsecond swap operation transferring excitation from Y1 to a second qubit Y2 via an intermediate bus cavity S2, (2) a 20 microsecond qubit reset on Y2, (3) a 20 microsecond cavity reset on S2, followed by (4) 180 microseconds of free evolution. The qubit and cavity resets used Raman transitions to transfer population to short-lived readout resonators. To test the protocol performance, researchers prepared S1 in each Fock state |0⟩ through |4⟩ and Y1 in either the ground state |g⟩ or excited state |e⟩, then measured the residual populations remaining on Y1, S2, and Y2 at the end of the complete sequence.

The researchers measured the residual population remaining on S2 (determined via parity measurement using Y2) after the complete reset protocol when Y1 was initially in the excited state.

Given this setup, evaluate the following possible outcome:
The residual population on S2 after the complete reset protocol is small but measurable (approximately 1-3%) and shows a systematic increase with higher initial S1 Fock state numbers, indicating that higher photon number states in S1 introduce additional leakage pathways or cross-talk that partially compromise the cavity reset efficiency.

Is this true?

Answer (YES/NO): NO